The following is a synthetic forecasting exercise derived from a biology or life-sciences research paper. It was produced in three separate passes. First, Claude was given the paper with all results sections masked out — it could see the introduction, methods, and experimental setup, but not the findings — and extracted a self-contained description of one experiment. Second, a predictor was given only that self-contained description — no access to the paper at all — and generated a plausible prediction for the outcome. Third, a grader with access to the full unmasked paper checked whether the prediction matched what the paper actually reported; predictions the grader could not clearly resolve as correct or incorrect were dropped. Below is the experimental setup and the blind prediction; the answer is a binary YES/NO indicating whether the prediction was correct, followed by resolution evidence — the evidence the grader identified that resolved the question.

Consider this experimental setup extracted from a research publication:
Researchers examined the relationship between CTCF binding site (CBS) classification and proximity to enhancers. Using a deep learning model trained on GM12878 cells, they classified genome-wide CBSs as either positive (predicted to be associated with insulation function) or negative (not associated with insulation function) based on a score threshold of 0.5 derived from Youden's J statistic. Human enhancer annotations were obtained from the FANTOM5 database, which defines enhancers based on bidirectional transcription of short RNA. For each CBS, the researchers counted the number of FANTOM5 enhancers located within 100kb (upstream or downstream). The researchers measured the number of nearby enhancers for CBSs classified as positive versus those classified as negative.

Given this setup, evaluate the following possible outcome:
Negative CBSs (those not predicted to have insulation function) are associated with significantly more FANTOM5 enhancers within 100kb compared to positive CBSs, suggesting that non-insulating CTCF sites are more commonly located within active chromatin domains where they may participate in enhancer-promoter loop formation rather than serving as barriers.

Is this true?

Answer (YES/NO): NO